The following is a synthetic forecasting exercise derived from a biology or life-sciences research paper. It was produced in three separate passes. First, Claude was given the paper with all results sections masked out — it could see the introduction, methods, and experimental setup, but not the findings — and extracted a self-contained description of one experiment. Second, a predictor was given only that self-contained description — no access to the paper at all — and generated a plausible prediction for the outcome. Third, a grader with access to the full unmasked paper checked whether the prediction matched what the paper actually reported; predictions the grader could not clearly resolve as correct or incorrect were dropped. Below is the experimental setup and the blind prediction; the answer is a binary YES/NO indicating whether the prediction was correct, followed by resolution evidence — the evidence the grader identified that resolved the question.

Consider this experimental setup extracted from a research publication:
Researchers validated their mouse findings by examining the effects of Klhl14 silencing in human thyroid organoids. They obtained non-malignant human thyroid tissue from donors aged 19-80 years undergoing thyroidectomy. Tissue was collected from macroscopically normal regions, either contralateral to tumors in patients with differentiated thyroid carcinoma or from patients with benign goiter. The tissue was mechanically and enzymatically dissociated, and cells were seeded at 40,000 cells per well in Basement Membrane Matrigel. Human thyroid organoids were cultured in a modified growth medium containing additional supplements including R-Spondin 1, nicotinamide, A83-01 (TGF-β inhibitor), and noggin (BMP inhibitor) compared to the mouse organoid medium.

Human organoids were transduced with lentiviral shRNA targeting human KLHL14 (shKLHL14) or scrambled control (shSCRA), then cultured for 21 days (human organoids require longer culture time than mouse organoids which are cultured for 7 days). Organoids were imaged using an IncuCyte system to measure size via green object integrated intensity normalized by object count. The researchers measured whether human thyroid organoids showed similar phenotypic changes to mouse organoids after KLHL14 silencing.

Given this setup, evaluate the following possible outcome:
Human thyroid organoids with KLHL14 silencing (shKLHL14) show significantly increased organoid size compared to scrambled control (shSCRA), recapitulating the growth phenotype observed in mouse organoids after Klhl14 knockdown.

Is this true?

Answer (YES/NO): NO